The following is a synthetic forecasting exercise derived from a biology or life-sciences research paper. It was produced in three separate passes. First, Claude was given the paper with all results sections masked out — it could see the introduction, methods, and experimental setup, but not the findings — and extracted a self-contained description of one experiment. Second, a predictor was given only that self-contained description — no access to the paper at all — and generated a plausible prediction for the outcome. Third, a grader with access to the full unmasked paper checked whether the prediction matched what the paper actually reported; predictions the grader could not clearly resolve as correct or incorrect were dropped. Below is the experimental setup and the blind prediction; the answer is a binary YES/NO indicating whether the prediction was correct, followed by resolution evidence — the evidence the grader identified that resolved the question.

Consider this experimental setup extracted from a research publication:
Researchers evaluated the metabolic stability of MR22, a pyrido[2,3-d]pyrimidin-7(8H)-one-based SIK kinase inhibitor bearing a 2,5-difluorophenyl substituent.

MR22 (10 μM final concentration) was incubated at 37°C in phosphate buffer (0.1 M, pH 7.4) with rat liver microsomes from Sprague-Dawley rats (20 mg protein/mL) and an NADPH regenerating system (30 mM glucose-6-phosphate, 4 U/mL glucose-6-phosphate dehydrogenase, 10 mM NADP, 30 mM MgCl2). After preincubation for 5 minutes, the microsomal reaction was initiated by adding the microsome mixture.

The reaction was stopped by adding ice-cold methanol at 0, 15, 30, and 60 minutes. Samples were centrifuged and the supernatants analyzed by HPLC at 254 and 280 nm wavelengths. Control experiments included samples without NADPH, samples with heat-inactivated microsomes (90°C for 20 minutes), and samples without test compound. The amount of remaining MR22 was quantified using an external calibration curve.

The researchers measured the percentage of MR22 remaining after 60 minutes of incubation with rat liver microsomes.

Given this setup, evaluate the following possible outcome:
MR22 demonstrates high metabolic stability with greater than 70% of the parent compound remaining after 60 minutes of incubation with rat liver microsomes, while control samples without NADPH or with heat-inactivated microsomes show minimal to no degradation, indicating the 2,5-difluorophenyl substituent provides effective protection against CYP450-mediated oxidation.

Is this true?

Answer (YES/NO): NO